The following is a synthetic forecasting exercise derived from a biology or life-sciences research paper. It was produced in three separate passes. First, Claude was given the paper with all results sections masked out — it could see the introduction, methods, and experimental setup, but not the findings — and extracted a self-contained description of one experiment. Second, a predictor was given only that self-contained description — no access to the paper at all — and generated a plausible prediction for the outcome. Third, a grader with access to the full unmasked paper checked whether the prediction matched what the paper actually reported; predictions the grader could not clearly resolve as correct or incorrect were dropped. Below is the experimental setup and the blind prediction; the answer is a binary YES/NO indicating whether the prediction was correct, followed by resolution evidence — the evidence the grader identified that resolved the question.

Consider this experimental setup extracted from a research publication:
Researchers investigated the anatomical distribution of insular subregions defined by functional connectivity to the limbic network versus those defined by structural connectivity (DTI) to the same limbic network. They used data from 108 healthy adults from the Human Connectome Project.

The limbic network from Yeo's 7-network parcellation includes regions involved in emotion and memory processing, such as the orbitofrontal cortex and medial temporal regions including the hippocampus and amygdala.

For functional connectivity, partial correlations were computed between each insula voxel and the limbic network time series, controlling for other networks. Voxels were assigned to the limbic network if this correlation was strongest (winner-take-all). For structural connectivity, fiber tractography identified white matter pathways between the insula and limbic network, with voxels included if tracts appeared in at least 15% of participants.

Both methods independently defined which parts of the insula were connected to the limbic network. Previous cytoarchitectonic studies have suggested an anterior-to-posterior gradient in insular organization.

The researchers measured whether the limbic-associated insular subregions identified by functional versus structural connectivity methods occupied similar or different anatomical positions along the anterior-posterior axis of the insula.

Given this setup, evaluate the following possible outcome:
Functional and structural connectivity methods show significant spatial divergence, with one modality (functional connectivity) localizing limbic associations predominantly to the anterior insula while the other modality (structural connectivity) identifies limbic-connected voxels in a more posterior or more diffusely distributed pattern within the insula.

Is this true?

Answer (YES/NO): NO